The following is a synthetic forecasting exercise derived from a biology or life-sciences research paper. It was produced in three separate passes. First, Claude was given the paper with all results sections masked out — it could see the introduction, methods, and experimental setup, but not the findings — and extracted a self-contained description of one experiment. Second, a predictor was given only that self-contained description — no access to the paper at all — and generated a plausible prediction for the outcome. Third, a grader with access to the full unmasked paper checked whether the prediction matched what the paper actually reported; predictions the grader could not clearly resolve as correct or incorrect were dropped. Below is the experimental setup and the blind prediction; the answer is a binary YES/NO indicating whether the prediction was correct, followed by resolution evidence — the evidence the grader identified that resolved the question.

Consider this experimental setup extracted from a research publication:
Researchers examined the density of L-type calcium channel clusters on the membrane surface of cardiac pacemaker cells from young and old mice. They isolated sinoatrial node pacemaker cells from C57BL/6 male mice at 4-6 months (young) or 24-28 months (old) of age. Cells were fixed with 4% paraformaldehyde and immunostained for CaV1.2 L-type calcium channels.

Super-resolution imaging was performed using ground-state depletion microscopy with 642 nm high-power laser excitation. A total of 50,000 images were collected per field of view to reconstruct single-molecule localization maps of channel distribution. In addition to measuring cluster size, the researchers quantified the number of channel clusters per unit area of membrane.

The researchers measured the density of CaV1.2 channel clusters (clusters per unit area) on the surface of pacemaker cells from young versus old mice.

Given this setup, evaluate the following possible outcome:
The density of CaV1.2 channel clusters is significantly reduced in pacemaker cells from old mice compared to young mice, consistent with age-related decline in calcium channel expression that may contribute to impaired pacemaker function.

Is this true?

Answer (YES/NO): YES